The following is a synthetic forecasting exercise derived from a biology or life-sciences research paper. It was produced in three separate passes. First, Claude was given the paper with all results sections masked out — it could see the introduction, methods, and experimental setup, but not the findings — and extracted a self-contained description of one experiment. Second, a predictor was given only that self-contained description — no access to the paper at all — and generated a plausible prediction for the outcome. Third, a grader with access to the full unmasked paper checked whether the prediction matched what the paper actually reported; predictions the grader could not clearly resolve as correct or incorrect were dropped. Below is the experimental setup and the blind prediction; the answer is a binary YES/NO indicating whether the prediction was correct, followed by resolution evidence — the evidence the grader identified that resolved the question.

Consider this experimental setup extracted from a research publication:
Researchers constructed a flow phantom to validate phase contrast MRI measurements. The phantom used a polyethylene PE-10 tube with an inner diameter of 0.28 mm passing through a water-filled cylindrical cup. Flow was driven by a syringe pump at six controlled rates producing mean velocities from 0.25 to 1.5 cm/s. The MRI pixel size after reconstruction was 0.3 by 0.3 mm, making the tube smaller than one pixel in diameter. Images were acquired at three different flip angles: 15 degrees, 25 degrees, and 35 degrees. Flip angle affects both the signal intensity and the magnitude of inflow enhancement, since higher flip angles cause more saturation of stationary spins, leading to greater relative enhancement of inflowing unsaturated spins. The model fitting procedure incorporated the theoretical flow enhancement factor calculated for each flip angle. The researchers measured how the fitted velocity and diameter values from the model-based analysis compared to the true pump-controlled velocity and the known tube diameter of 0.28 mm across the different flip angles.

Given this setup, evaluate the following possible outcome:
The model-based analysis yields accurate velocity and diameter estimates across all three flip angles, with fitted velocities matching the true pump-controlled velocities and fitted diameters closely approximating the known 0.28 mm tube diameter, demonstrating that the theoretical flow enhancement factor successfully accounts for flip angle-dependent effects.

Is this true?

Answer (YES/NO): NO